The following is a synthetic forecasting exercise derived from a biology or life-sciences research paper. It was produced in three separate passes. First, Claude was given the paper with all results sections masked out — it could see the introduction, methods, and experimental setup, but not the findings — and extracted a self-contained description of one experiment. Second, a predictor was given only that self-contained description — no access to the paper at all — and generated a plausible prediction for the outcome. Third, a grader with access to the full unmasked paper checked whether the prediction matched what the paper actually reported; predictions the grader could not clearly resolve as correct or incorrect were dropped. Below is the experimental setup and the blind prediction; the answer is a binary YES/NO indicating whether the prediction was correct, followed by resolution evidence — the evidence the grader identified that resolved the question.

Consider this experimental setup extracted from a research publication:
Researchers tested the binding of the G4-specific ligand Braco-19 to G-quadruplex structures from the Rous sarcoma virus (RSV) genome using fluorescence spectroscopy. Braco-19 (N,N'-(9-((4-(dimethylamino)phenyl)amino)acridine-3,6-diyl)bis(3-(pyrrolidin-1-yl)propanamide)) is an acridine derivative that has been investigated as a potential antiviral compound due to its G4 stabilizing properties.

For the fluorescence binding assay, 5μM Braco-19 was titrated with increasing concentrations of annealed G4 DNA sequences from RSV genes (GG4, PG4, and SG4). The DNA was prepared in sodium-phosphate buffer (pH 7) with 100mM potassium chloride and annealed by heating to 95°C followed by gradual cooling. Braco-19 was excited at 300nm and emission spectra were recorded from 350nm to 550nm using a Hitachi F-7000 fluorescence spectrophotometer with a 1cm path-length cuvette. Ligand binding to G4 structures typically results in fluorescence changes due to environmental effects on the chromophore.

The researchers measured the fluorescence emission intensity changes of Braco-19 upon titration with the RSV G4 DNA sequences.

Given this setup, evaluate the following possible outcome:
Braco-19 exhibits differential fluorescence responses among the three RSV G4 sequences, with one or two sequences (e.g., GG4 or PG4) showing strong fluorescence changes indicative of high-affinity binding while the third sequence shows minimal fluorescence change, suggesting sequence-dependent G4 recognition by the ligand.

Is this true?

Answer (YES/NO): NO